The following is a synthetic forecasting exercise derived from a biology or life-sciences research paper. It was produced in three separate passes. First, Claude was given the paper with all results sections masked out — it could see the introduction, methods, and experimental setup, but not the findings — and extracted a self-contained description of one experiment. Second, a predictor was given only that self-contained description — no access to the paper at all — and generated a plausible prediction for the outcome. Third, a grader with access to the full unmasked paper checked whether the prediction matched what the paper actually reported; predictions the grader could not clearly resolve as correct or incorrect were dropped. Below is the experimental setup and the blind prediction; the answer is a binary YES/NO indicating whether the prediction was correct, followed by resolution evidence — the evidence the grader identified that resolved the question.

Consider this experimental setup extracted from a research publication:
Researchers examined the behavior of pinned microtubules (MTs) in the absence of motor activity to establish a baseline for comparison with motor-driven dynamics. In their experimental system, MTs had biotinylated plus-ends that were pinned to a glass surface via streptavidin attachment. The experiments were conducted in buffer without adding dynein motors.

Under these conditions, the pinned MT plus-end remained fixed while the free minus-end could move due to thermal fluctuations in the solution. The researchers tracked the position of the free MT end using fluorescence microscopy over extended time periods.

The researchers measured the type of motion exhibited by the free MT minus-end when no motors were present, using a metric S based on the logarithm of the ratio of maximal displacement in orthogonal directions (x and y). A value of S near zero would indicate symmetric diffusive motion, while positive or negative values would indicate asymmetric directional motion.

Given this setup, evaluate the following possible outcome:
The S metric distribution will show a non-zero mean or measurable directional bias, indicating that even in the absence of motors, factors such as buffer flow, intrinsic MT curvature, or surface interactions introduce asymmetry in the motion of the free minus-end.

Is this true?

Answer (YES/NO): NO